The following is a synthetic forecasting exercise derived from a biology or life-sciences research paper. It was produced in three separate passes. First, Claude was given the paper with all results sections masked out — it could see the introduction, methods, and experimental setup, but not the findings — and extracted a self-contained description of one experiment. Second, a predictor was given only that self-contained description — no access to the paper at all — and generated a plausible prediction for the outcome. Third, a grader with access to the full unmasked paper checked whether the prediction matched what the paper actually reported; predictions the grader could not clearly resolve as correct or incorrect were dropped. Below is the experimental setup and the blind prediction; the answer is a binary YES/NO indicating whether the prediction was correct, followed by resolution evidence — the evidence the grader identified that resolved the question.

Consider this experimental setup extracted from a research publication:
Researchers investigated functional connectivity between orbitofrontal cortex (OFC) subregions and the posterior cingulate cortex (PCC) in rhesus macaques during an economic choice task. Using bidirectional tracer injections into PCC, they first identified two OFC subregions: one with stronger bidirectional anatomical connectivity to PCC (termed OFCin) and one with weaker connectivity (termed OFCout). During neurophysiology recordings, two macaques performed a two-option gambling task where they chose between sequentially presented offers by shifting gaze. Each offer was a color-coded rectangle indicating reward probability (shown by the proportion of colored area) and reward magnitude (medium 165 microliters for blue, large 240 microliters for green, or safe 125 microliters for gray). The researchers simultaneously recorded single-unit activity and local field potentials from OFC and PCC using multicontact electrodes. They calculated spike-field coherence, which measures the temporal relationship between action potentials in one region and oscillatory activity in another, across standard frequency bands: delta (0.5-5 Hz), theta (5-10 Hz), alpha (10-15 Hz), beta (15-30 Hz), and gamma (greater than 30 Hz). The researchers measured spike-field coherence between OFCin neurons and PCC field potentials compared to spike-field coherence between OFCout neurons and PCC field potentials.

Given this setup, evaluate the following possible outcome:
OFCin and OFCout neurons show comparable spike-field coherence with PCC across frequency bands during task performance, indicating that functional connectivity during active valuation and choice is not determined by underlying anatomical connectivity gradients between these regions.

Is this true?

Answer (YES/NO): NO